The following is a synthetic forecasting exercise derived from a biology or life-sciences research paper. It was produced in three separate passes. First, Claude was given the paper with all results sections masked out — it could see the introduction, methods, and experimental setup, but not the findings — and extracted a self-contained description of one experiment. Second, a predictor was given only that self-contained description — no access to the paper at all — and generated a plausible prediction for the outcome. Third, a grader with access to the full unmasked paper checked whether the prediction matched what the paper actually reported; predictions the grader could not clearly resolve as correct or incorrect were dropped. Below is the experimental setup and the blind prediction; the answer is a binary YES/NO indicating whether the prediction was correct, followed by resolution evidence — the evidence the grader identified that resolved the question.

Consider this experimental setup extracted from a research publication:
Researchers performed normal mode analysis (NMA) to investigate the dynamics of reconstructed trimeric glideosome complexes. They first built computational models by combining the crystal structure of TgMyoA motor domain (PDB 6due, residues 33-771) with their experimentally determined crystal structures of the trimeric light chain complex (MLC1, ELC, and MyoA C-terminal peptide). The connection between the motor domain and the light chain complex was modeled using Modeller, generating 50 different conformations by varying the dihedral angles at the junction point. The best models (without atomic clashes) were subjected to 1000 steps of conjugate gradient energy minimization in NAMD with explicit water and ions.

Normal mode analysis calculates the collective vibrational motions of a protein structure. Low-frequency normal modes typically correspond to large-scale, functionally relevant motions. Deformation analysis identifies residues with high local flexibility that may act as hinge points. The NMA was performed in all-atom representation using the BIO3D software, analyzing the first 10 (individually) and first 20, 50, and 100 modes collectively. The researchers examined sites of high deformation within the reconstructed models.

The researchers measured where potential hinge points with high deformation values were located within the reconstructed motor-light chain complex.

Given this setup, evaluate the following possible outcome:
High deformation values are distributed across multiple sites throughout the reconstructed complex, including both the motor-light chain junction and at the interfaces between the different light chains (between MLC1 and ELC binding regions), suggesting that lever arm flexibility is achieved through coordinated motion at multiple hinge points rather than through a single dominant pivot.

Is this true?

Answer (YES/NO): YES